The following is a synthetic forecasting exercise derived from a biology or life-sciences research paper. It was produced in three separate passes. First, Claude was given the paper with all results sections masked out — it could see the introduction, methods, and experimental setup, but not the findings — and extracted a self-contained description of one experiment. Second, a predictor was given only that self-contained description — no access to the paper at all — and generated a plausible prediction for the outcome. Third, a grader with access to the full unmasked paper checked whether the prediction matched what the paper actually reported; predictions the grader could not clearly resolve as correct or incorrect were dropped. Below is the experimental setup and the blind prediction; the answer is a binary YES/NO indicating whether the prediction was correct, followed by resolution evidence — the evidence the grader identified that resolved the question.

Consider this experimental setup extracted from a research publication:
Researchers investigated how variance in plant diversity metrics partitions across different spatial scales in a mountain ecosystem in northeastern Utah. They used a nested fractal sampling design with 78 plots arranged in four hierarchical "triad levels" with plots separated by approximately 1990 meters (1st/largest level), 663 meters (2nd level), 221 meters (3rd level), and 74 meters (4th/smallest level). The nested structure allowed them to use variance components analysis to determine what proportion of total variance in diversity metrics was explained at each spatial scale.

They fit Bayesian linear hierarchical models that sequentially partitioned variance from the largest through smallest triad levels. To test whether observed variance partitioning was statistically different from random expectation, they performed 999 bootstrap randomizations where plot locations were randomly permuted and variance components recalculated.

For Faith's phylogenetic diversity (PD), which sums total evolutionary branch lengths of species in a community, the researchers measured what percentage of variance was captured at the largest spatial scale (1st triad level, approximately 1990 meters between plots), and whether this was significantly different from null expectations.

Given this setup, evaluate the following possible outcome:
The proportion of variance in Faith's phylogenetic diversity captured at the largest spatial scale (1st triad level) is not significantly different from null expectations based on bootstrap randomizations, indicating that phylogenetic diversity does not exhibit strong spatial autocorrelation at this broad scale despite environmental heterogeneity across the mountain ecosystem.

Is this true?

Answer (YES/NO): NO